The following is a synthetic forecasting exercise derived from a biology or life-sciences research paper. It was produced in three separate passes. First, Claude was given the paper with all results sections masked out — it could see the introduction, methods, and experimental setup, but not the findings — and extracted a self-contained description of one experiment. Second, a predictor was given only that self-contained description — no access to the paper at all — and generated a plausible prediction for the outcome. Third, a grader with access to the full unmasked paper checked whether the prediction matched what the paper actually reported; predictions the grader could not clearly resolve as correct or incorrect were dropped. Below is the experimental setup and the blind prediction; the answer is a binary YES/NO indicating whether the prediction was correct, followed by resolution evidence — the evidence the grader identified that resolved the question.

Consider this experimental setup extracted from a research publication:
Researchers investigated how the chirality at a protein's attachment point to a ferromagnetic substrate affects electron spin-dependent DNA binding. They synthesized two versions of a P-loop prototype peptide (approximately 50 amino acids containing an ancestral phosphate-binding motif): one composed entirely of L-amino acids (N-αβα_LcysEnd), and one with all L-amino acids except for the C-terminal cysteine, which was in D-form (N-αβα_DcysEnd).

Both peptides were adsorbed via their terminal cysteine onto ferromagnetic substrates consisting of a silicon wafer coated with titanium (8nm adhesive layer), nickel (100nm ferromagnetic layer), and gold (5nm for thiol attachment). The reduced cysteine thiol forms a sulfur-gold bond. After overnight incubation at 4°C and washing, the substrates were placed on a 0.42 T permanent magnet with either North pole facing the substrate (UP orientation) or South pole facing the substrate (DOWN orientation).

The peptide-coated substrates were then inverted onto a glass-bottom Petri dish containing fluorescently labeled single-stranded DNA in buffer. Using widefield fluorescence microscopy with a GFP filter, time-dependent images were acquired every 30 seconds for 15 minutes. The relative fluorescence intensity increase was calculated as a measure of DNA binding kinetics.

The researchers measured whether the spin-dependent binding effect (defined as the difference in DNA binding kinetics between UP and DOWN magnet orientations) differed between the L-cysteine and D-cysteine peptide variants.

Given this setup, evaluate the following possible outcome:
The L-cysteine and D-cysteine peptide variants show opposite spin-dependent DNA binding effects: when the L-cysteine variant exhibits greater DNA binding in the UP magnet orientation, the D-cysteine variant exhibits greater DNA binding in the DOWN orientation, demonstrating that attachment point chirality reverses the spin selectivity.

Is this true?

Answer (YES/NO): YES